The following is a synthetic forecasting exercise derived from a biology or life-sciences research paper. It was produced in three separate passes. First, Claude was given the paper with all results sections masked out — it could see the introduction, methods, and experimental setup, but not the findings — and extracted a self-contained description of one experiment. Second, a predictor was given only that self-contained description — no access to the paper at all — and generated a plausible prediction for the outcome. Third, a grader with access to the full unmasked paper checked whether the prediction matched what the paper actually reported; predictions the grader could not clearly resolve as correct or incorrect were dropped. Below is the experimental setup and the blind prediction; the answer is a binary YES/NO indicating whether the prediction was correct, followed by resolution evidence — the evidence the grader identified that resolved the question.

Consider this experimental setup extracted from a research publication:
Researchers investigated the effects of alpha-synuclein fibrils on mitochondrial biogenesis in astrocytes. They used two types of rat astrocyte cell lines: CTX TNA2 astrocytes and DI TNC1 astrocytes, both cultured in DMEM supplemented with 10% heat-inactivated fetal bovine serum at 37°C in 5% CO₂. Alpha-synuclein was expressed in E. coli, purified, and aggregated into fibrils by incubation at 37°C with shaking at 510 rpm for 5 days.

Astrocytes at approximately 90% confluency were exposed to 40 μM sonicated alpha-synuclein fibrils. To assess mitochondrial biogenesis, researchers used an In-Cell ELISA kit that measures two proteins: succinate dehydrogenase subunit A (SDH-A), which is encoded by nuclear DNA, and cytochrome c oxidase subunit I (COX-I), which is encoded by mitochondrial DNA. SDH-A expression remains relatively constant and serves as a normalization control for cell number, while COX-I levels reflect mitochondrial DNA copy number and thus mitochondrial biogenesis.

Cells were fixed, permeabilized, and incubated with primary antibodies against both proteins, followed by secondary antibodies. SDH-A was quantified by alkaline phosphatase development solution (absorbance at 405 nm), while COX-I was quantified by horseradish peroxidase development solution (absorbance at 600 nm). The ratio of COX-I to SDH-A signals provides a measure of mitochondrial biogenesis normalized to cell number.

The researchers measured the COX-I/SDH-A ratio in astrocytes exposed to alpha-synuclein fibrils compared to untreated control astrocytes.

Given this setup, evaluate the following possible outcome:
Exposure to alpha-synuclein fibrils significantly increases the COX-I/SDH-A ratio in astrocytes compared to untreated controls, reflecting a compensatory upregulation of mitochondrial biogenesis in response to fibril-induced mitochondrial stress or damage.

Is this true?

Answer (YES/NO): NO